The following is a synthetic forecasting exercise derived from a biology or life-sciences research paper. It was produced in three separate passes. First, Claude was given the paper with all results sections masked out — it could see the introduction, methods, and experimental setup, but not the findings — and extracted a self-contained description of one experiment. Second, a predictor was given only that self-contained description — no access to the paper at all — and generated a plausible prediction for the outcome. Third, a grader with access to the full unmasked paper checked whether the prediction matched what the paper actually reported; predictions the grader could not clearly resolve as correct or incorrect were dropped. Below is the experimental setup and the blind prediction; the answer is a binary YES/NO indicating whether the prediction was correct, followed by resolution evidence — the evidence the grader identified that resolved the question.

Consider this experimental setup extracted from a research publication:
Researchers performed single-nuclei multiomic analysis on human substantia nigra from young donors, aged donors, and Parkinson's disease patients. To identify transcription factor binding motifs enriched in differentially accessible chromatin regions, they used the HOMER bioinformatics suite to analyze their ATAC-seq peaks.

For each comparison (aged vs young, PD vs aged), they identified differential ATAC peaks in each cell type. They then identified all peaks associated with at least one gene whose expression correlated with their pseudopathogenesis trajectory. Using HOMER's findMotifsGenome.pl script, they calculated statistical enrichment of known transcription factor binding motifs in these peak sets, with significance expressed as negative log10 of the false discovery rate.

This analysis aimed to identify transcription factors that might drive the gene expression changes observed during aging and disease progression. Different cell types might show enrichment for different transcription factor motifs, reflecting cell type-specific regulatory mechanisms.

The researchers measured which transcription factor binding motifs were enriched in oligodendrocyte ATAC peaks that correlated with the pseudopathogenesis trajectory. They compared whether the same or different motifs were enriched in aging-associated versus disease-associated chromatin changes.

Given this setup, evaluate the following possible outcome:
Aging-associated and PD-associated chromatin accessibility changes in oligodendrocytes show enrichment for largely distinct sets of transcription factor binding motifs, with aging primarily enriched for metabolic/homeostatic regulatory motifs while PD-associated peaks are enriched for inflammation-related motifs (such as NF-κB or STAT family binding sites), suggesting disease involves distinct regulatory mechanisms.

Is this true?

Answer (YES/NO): NO